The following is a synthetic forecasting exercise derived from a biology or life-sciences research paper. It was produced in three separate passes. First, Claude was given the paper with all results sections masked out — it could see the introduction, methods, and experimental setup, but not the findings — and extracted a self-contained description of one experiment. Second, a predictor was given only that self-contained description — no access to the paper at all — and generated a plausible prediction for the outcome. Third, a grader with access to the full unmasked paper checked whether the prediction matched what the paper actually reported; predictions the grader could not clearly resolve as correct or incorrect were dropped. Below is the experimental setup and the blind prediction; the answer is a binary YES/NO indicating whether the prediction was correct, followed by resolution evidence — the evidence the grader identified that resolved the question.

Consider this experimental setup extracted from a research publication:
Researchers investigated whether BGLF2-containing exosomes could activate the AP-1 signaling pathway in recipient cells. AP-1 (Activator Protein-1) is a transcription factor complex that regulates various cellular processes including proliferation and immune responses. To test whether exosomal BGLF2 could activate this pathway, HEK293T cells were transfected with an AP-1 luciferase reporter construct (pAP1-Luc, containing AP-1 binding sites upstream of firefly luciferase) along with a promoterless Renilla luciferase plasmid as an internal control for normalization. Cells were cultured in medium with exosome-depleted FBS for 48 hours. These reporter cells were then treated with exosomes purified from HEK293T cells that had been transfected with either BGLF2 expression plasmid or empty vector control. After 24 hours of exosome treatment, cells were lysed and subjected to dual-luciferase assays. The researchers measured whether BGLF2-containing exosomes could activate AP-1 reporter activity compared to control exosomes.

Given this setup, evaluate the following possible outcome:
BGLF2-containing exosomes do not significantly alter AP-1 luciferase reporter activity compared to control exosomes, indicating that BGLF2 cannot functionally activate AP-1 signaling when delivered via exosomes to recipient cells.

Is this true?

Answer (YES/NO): NO